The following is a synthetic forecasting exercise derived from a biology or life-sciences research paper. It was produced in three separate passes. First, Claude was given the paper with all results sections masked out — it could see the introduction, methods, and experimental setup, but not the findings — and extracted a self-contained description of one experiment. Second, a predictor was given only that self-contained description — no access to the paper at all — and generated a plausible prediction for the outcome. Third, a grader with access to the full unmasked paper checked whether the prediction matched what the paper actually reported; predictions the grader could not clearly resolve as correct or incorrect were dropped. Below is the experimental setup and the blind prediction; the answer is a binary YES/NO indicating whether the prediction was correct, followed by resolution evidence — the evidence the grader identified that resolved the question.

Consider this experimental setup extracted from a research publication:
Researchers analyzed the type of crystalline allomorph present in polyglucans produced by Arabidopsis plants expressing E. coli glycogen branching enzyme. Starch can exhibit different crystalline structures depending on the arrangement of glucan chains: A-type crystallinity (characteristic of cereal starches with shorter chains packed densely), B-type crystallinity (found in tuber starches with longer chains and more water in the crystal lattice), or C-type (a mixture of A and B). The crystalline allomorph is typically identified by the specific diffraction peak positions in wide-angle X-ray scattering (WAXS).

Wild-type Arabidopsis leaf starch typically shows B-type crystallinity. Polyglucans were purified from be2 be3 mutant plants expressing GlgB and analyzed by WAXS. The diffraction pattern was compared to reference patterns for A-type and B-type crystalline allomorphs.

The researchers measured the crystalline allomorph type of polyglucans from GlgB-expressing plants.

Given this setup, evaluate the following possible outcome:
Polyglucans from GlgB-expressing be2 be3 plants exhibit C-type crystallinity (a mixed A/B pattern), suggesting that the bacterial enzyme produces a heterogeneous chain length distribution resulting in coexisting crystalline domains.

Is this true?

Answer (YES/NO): NO